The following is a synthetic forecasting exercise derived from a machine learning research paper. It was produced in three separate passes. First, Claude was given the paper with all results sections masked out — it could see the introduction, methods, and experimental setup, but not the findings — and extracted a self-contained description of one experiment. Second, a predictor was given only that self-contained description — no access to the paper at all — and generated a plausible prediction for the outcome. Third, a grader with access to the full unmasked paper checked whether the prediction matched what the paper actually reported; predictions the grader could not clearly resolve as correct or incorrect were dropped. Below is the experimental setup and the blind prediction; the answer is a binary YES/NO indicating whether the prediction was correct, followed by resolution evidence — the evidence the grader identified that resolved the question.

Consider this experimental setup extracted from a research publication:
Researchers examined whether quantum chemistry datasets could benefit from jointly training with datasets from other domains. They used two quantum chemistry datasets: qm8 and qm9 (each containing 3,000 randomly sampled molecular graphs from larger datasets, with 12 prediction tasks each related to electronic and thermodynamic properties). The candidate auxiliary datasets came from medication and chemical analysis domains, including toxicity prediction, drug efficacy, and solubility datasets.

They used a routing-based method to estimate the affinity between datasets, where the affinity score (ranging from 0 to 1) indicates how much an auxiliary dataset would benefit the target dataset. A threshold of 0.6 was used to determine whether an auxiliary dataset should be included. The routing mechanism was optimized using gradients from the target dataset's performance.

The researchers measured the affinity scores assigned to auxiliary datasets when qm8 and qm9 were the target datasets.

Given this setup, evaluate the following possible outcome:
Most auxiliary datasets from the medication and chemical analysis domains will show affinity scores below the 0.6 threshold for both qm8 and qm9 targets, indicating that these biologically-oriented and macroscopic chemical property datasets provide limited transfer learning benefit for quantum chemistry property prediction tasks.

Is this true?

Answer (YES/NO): YES